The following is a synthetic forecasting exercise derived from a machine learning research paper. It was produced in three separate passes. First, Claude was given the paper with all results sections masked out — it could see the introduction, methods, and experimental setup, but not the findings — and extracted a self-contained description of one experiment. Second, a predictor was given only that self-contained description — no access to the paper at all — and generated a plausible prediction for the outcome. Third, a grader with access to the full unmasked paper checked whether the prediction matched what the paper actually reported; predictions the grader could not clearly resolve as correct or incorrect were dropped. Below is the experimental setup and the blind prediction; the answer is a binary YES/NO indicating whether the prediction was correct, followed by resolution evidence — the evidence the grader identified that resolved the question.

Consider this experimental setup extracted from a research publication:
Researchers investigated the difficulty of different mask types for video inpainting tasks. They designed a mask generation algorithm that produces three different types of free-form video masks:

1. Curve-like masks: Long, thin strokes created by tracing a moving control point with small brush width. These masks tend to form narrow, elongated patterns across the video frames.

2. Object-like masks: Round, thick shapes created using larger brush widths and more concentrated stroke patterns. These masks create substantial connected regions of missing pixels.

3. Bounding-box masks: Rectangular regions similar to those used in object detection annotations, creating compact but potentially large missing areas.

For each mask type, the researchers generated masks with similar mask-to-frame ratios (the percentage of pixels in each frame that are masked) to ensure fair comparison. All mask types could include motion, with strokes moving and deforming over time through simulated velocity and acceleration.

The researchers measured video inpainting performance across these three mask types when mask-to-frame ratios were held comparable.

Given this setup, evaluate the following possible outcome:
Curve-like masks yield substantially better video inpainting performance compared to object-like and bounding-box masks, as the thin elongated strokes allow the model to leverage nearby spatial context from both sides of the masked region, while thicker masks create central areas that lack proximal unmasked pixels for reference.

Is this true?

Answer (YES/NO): YES